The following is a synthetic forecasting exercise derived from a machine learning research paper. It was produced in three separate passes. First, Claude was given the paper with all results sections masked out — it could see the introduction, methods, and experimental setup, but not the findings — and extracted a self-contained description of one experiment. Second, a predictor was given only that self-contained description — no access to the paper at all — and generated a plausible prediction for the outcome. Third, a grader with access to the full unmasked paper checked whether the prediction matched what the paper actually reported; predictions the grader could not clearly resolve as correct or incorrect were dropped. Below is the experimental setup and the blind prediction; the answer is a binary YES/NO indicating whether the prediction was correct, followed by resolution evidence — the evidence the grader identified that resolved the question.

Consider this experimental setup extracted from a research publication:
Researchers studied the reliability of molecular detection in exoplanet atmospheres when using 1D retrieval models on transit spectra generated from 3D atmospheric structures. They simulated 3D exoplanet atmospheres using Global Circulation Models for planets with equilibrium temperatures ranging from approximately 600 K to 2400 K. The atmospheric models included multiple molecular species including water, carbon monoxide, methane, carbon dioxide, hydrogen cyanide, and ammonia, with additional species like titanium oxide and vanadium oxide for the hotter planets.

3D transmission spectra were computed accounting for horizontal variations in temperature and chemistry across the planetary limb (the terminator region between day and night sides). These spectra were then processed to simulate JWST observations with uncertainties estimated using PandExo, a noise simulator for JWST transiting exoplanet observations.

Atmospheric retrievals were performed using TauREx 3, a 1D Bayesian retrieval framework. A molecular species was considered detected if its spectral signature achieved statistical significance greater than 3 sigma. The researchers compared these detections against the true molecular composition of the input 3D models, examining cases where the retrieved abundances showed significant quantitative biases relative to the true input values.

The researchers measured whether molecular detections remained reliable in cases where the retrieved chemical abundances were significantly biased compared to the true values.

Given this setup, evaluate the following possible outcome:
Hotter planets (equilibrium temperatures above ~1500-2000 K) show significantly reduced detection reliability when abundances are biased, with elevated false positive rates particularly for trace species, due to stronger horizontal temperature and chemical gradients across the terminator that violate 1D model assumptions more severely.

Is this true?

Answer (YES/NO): NO